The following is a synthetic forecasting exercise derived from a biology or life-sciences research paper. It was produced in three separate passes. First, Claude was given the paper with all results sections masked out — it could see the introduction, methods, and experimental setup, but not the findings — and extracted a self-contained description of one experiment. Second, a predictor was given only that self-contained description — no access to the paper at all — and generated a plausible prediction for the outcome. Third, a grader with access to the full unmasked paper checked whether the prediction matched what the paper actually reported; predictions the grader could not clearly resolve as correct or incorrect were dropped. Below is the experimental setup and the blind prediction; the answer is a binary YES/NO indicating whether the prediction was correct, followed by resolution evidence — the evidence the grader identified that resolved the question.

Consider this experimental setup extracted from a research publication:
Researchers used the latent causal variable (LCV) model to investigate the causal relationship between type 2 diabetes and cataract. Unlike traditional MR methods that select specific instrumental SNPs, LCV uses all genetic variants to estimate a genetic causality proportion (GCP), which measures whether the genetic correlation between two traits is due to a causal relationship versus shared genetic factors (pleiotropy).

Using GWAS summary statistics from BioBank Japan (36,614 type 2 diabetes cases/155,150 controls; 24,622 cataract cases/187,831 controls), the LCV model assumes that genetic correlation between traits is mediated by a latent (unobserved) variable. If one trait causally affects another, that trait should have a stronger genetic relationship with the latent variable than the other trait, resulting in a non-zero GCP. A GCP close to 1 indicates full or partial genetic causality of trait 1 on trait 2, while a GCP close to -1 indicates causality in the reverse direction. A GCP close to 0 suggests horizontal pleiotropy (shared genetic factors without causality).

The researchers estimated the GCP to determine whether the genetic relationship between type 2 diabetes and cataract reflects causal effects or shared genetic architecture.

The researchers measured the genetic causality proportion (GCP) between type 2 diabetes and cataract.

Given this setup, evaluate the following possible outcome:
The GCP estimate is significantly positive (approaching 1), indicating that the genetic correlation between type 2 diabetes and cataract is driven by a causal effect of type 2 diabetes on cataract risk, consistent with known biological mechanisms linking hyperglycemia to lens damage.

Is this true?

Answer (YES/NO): YES